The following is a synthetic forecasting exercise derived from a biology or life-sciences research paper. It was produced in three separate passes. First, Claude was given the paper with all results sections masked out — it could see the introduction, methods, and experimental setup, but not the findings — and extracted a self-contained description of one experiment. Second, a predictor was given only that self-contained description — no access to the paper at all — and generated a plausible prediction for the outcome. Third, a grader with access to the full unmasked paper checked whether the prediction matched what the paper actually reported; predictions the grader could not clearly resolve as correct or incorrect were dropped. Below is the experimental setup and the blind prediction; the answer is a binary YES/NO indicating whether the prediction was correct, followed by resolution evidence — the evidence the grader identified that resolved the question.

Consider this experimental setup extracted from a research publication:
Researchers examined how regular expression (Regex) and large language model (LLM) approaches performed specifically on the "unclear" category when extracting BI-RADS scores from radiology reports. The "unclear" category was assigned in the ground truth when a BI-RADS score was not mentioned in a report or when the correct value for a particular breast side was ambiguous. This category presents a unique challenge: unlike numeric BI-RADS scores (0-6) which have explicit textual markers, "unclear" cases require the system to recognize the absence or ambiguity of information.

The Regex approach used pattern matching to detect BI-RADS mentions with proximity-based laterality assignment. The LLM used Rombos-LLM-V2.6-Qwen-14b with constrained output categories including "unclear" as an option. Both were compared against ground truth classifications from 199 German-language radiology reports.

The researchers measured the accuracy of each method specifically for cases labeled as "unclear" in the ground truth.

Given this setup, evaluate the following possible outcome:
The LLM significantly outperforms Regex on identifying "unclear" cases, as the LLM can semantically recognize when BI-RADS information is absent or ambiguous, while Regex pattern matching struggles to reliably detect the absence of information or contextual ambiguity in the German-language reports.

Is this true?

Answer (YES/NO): NO